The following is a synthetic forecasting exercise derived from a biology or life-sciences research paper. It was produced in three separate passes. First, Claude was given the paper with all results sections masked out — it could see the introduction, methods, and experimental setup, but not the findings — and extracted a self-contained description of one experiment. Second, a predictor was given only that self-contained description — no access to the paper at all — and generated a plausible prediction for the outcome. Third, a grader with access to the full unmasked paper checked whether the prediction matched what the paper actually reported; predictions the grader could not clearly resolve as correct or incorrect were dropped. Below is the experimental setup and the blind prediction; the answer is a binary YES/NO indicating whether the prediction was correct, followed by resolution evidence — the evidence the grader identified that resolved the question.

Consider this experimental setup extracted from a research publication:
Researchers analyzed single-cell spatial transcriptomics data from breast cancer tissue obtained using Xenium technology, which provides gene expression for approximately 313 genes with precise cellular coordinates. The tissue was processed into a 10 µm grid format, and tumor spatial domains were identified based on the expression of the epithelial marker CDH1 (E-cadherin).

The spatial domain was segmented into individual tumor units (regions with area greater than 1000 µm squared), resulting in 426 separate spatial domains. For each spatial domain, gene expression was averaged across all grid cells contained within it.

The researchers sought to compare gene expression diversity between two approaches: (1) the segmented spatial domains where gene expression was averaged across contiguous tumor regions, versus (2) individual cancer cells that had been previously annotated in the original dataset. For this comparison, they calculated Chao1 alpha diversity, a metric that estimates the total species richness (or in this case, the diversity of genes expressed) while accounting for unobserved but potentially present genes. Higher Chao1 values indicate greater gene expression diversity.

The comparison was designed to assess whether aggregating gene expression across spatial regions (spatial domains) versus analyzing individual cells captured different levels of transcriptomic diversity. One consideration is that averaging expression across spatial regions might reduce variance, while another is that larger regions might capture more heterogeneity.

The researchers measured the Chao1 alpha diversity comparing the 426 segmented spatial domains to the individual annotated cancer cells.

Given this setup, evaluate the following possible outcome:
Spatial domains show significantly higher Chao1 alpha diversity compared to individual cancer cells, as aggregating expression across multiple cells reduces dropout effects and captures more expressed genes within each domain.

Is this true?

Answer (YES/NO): YES